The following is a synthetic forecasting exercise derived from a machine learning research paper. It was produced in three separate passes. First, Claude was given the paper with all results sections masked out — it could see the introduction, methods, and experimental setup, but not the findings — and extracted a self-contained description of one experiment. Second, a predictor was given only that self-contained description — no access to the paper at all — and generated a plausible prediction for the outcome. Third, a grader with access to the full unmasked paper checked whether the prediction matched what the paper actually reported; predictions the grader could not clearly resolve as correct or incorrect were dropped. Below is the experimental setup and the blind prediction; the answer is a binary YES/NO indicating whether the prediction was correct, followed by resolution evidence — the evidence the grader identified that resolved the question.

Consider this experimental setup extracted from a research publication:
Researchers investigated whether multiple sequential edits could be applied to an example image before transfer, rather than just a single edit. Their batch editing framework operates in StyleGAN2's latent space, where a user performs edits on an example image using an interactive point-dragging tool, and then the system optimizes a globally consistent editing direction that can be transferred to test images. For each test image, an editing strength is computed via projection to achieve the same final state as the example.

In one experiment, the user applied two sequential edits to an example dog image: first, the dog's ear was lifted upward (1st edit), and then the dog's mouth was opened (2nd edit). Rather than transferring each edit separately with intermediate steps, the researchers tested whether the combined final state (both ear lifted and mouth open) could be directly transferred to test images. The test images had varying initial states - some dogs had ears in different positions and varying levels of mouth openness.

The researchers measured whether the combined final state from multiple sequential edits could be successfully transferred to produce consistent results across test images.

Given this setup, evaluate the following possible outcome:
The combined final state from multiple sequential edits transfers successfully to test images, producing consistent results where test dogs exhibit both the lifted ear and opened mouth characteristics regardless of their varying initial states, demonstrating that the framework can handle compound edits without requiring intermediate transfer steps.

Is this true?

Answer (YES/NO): YES